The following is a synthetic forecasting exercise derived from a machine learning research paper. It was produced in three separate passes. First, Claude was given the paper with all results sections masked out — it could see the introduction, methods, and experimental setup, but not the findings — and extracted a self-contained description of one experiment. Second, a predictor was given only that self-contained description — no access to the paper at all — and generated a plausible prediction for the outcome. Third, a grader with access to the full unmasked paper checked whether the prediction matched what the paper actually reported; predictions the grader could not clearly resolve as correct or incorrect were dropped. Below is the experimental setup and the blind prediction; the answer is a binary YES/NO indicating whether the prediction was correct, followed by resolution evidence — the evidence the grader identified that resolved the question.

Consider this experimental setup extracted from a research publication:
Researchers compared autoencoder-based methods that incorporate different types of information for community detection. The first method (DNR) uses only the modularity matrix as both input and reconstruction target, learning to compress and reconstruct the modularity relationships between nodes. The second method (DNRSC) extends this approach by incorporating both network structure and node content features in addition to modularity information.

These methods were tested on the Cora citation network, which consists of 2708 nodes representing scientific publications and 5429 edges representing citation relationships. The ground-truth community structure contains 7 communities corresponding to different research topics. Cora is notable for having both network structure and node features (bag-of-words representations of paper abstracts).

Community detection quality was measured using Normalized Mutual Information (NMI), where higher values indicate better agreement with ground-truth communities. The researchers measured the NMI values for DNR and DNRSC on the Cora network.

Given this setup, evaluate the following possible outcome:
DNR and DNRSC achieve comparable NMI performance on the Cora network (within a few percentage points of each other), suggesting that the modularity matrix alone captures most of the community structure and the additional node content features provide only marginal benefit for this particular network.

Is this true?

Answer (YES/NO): NO